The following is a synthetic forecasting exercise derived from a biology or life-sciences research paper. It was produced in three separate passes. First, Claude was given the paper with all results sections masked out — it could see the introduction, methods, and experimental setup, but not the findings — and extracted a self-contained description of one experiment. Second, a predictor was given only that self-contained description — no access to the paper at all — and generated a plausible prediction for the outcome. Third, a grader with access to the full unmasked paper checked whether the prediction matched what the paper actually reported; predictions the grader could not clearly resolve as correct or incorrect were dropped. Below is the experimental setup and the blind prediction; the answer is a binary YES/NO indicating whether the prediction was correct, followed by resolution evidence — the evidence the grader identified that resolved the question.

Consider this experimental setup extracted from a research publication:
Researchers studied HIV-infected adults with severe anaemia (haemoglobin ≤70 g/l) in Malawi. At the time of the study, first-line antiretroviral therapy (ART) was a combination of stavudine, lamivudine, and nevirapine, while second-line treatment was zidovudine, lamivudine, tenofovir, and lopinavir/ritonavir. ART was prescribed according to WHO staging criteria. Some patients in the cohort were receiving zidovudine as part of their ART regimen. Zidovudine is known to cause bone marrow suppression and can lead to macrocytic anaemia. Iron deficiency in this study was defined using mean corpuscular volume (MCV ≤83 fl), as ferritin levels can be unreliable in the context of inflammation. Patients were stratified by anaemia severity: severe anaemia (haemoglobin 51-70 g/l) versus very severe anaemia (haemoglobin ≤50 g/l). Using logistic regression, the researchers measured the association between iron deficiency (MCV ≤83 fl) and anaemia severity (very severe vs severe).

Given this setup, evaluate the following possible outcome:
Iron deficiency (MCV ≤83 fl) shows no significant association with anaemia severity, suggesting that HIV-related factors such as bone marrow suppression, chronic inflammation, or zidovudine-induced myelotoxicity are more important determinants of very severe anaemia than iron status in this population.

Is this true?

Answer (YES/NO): YES